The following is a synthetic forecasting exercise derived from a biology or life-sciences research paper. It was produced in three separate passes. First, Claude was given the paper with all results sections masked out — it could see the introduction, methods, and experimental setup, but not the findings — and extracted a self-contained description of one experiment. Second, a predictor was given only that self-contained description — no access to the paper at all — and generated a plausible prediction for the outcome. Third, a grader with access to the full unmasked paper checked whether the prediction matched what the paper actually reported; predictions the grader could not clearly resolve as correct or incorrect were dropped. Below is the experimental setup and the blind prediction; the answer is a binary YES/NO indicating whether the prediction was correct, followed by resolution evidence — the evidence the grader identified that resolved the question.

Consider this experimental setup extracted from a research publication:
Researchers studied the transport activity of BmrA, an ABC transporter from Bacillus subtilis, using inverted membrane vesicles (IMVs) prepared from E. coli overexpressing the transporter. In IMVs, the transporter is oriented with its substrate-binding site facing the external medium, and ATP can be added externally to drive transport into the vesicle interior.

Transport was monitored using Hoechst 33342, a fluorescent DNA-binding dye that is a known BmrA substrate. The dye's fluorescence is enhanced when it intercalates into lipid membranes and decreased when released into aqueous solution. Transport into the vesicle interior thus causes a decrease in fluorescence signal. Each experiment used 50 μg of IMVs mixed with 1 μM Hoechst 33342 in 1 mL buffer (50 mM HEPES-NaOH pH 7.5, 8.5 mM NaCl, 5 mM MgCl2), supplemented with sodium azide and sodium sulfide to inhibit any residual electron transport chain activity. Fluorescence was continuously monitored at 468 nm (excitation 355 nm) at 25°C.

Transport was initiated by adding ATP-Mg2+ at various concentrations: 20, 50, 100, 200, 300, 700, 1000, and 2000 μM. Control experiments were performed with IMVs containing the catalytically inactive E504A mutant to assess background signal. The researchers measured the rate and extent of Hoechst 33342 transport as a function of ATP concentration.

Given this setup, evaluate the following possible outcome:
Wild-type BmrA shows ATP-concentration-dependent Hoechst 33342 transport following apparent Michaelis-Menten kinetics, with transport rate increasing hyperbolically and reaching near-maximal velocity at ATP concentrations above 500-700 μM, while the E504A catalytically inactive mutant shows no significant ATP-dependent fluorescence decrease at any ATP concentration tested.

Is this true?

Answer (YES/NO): NO